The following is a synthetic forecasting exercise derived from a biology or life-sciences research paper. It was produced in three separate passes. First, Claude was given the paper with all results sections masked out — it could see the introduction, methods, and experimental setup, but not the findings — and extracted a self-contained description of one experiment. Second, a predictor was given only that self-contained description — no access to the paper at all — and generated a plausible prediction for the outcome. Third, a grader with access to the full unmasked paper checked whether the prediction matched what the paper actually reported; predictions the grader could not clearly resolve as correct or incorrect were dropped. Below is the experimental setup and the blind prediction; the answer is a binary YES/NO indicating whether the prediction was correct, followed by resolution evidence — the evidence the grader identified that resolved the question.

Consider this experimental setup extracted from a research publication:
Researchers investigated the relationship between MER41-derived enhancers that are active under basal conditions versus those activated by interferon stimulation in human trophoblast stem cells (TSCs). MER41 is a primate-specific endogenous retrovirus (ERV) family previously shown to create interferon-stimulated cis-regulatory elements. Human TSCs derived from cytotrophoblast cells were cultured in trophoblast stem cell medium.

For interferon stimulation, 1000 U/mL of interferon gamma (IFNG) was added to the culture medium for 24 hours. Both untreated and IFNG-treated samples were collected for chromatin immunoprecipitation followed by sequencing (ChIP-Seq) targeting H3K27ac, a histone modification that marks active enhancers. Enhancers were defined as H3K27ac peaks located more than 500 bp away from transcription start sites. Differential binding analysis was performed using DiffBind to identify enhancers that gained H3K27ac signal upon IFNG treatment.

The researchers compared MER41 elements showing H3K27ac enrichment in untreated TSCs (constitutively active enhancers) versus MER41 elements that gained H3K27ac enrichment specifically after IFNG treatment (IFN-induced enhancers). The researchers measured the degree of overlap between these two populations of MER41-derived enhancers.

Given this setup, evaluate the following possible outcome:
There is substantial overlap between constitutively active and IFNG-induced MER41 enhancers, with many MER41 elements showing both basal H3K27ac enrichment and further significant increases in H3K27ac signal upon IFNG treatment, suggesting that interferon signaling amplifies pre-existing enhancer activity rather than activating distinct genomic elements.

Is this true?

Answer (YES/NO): NO